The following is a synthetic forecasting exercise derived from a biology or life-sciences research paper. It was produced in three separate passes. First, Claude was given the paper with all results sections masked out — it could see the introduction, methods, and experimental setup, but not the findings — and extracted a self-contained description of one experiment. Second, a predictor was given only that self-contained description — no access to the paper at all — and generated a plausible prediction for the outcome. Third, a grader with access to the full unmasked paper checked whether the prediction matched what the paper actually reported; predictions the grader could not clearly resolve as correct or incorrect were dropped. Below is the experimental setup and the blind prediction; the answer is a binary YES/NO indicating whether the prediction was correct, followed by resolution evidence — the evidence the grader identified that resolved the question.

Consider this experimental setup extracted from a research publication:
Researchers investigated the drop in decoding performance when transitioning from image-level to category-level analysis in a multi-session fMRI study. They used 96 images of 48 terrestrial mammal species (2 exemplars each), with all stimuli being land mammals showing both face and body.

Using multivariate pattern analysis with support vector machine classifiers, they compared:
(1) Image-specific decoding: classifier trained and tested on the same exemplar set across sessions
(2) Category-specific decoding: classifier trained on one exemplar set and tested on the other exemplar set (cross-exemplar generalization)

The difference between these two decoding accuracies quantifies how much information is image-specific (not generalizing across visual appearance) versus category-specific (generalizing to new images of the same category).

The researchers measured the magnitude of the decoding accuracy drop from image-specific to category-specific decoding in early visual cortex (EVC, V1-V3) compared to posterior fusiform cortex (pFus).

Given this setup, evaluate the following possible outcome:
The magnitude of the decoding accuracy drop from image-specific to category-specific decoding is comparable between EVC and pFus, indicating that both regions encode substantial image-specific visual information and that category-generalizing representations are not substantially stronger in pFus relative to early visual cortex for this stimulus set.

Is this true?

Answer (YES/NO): NO